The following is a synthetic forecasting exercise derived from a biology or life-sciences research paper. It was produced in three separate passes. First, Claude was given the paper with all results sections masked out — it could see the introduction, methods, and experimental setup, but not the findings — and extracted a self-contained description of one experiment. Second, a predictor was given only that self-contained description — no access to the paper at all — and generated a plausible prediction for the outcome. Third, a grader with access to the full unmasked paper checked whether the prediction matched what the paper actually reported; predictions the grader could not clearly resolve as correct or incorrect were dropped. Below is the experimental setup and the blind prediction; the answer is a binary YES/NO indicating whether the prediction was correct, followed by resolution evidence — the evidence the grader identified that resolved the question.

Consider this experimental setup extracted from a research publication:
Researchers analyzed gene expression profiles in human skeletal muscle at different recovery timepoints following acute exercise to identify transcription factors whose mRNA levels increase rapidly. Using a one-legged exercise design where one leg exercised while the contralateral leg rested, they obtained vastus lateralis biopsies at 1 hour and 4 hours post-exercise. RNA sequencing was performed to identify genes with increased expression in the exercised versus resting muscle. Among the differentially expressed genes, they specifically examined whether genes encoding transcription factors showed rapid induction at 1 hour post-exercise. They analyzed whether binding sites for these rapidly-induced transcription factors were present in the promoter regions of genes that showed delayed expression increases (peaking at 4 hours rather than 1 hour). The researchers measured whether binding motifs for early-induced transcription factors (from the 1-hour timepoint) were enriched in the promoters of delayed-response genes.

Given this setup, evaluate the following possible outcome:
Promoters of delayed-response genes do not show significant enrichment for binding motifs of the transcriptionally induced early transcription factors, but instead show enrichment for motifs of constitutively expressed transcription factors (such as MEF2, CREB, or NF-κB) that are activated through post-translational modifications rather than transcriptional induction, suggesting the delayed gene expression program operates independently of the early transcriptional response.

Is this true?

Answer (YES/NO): NO